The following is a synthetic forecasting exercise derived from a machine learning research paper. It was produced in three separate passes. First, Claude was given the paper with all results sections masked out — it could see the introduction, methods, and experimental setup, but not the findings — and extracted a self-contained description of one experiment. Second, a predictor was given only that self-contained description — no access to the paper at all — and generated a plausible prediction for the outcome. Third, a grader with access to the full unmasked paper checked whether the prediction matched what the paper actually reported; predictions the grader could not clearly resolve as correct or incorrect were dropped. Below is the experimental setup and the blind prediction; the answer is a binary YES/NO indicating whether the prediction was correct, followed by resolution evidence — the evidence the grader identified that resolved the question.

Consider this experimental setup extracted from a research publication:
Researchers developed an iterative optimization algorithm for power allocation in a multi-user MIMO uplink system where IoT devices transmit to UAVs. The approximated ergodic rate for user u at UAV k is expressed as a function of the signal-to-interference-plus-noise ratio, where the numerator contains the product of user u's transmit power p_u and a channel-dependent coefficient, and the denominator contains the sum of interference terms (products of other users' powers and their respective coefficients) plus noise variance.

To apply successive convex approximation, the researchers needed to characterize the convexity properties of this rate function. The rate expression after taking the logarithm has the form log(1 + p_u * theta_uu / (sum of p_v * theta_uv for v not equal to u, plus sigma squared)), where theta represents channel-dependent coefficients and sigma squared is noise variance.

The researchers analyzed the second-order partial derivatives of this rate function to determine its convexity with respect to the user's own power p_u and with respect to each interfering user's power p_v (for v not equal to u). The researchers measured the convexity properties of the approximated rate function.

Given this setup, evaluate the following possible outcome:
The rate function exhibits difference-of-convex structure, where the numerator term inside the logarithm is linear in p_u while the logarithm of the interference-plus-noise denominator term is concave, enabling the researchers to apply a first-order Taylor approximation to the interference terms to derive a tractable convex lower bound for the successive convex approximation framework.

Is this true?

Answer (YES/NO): NO